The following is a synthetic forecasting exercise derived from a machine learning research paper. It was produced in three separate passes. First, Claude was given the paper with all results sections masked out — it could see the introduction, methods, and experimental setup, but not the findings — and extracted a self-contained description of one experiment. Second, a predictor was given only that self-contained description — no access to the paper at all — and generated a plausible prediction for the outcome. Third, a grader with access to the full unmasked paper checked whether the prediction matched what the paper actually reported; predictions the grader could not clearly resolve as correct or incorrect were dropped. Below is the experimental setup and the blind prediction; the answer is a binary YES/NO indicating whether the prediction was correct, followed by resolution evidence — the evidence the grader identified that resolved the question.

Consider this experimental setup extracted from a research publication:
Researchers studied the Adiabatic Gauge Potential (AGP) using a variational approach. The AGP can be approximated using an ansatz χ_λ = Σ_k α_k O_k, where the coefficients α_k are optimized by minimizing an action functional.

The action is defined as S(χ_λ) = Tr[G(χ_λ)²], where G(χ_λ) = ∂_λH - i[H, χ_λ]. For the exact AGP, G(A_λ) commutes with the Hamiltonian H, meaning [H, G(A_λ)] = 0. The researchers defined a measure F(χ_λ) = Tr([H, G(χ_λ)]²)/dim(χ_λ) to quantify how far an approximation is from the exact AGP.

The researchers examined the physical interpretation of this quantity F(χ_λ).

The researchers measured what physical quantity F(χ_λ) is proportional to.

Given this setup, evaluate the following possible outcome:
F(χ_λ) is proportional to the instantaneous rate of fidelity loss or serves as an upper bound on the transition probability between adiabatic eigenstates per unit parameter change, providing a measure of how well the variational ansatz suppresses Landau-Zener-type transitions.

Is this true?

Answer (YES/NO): NO